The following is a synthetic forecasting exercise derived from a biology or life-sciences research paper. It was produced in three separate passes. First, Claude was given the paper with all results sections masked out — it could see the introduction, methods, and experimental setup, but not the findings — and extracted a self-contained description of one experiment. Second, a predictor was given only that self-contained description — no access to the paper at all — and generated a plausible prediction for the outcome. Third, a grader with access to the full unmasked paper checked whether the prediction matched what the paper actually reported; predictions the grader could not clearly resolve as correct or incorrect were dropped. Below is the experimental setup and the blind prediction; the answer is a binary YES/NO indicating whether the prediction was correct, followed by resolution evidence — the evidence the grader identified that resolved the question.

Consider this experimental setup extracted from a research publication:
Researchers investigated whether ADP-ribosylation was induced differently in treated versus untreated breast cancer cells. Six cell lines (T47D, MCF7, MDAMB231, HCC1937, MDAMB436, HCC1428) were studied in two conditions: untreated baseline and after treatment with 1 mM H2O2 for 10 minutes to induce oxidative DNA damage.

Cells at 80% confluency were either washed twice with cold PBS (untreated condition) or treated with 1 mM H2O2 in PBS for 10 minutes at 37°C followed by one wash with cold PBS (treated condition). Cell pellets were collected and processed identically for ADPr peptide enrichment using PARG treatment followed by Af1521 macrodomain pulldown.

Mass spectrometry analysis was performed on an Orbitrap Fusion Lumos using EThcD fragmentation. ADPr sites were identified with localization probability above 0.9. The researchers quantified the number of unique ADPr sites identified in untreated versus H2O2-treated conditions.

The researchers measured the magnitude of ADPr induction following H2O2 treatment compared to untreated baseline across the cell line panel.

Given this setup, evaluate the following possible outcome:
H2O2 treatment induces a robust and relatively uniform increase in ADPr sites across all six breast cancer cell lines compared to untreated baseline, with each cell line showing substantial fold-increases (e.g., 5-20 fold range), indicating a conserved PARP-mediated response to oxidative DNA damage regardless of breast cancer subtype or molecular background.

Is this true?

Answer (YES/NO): YES